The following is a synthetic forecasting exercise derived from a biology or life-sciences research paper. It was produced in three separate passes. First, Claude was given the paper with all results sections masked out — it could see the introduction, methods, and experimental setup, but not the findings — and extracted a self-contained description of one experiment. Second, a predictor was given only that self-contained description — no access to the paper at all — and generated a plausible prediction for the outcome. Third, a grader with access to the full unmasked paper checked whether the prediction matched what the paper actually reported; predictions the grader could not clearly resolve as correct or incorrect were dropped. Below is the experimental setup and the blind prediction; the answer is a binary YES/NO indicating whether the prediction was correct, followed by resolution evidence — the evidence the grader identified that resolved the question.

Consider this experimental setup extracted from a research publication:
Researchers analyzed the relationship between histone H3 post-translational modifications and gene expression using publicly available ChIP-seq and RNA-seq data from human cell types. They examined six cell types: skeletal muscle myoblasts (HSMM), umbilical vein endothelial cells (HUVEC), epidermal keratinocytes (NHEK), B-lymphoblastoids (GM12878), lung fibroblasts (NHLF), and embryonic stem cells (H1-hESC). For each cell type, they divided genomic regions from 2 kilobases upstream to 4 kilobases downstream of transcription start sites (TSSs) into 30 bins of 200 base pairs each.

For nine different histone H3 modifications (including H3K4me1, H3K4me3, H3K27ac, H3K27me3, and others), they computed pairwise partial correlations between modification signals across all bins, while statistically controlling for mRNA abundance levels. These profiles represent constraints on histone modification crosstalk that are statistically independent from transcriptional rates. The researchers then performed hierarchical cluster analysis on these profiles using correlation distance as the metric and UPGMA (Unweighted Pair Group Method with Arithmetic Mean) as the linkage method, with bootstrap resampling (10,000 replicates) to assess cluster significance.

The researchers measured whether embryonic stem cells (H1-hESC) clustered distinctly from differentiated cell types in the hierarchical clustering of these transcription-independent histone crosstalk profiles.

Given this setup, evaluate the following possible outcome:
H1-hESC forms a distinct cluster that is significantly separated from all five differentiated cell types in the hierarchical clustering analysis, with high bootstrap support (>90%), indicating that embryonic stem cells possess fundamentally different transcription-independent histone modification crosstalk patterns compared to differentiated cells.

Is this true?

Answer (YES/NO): YES